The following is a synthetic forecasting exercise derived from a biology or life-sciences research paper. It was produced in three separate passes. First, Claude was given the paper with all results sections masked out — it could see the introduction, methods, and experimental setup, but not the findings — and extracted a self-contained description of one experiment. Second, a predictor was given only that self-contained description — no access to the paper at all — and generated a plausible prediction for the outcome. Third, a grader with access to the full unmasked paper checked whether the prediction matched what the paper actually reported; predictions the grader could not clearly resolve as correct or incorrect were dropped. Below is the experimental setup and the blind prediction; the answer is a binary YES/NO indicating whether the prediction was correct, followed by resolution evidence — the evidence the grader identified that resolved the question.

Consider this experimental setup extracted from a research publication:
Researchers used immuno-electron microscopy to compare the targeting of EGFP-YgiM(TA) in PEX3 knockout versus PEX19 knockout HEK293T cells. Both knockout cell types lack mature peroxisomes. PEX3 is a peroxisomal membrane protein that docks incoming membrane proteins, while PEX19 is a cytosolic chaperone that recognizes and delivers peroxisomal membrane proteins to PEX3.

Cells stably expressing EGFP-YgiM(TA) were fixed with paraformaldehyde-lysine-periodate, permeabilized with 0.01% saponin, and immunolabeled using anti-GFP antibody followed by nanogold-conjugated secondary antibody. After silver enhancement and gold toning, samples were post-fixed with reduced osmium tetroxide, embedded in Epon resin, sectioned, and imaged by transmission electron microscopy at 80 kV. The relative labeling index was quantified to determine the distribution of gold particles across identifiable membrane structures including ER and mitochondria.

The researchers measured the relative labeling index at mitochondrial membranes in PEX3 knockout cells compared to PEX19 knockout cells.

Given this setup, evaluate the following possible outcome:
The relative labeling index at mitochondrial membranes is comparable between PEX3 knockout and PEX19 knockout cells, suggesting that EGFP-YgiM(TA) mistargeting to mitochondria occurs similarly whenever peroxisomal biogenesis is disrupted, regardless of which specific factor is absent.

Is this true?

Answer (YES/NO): YES